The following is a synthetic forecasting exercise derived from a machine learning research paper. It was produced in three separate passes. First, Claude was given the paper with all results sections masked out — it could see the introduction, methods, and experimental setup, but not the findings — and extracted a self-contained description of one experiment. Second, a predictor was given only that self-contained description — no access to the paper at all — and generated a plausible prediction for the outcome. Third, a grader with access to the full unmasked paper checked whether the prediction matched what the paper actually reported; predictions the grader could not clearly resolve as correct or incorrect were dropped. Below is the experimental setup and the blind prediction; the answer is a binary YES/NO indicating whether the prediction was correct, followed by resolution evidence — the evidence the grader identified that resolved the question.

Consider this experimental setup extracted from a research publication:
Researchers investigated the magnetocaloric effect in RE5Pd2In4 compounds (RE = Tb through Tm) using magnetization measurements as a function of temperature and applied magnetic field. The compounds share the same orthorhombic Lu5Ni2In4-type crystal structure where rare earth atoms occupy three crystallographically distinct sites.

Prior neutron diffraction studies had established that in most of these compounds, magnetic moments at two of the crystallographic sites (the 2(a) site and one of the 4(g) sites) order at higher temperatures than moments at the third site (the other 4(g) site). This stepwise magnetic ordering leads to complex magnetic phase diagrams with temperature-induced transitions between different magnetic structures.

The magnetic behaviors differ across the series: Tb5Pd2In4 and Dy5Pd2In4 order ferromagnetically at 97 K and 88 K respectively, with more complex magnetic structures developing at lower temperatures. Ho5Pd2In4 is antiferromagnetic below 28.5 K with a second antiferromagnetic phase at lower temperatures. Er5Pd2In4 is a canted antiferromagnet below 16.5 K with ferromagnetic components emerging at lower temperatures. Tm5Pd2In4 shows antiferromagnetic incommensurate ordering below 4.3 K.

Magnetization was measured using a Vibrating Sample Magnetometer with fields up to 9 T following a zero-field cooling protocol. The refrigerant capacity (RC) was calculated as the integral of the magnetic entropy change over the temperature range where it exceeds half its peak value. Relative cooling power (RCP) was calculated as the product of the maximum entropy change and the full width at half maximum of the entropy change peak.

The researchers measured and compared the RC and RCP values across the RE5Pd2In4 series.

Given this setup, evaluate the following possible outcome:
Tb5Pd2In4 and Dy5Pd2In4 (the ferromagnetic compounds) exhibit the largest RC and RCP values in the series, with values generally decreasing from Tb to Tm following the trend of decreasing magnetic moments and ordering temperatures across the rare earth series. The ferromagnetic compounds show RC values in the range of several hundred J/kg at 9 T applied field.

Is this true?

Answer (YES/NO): NO